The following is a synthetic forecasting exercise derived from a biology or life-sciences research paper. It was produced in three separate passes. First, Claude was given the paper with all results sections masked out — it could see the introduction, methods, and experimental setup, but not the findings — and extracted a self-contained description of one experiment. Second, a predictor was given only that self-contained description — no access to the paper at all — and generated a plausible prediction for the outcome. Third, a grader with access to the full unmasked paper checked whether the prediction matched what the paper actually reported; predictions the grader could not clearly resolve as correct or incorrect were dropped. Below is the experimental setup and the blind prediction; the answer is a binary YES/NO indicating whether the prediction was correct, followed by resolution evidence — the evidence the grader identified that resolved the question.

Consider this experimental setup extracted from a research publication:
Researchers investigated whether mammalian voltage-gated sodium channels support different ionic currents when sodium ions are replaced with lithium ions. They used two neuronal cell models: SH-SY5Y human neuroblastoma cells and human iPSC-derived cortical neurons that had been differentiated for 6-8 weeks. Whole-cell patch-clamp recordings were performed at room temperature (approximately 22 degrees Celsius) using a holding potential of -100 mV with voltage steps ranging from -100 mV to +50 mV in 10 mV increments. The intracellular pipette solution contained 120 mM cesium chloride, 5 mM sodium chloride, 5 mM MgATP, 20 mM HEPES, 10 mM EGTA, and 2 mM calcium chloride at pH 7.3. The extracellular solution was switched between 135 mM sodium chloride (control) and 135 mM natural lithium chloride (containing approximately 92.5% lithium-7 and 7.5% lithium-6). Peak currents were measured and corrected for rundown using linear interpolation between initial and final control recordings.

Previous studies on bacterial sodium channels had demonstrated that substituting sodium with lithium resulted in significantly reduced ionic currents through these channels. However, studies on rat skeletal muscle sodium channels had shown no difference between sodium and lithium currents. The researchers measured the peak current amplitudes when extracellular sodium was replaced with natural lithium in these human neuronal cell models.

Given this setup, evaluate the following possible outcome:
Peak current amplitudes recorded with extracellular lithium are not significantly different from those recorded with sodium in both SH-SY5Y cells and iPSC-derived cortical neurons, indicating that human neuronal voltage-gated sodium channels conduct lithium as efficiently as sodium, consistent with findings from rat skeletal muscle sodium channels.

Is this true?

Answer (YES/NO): YES